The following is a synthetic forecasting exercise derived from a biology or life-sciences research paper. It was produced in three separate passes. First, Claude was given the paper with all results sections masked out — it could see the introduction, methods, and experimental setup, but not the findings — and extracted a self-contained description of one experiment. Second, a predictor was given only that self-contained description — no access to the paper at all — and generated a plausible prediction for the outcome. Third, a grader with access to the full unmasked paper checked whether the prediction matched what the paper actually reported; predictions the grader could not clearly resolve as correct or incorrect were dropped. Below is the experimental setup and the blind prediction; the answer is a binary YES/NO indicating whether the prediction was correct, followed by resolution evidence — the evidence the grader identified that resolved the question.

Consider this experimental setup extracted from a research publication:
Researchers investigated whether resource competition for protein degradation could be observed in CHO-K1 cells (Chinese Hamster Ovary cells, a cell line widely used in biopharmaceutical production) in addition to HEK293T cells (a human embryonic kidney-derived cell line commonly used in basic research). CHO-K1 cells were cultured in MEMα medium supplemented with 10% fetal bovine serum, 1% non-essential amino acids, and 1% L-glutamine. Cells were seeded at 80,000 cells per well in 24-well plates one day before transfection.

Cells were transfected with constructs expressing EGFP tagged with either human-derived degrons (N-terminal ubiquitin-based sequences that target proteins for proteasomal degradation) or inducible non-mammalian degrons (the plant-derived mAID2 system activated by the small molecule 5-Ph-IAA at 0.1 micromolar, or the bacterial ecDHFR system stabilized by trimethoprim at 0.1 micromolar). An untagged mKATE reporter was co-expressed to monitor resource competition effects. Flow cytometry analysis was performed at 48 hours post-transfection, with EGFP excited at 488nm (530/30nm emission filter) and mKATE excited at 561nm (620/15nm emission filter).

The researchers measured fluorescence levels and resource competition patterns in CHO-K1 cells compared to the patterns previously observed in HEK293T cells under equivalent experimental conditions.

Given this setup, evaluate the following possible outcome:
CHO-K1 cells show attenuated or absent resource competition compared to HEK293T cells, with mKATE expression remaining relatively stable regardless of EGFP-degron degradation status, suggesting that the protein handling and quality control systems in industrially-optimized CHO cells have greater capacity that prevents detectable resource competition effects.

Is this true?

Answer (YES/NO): NO